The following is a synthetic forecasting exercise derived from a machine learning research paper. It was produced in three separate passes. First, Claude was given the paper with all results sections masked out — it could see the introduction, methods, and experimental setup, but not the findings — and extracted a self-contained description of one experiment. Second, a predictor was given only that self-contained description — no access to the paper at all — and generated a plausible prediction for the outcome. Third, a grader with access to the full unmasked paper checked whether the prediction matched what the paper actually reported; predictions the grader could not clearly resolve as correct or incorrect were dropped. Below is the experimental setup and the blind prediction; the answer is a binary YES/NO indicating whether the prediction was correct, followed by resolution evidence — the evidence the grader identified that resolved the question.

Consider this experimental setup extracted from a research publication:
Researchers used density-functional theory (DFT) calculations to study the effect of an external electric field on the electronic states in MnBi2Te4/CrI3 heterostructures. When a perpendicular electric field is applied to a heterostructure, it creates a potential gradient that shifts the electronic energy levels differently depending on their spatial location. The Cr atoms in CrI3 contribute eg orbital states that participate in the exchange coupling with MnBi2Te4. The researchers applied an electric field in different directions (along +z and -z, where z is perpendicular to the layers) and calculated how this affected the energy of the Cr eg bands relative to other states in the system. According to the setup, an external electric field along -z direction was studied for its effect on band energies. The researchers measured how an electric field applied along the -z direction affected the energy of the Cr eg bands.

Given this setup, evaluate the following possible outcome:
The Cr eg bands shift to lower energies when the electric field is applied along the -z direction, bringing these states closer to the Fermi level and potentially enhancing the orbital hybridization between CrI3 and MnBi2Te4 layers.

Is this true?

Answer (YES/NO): NO